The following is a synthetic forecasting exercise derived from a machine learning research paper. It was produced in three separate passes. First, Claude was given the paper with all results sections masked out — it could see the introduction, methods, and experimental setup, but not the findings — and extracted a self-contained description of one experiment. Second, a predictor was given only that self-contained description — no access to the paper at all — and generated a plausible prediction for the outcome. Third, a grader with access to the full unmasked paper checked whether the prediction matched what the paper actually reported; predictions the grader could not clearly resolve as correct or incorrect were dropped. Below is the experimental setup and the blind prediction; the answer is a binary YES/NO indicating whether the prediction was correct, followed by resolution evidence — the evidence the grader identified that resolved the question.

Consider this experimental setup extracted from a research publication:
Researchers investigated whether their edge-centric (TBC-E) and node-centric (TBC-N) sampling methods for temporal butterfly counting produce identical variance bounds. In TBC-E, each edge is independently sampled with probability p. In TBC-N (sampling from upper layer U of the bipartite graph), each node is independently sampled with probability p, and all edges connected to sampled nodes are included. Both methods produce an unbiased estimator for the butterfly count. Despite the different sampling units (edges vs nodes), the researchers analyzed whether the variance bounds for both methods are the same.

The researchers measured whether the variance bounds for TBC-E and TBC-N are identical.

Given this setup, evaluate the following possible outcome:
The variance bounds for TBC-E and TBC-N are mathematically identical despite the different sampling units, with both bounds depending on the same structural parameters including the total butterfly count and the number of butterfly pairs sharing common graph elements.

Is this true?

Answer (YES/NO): NO